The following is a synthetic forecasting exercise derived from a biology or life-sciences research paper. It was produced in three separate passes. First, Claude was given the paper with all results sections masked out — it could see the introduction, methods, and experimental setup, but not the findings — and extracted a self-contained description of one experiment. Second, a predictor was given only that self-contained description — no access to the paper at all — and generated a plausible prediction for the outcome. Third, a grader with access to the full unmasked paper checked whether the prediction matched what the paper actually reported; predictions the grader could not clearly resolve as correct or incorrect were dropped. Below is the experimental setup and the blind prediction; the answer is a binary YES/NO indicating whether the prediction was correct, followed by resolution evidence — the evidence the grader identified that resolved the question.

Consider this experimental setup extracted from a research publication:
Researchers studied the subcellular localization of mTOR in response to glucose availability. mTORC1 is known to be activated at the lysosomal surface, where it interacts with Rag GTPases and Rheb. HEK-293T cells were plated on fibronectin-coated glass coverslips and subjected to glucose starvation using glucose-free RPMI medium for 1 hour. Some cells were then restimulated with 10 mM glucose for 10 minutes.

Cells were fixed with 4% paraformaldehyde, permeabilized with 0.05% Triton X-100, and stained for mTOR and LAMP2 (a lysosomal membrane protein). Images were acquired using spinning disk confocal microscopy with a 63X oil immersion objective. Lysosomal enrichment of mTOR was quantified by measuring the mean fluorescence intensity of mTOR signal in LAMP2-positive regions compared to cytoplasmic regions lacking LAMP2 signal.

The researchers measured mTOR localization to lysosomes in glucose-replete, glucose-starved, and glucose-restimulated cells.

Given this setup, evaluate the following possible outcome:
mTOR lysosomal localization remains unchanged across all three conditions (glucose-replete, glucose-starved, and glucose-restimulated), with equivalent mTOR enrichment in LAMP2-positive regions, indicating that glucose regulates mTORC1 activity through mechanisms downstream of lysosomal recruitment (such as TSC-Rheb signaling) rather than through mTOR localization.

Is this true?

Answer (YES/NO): NO